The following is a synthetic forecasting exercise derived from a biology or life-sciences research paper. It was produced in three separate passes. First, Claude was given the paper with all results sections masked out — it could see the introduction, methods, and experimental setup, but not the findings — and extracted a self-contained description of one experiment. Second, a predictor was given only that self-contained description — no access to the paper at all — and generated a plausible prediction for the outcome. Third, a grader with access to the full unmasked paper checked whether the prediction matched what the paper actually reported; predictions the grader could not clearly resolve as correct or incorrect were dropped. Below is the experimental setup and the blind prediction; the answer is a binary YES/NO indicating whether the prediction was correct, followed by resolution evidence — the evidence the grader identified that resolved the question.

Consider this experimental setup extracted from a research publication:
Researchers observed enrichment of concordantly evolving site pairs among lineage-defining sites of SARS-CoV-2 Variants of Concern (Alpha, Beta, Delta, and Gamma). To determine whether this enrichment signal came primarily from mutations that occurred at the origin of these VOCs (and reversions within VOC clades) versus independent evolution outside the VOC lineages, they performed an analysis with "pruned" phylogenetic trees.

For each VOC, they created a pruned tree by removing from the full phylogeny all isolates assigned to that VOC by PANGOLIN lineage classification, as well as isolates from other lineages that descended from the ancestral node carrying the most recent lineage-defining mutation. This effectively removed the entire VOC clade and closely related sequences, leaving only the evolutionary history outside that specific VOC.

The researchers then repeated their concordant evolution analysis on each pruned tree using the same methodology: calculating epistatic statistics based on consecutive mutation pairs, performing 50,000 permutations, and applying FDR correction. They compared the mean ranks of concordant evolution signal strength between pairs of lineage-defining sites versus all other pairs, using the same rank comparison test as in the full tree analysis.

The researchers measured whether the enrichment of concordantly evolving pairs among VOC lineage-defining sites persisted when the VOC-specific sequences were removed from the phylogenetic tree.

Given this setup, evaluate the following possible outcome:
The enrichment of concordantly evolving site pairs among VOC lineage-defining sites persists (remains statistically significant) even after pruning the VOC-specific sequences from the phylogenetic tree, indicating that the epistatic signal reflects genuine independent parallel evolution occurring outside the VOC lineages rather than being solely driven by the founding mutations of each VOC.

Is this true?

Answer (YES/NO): NO